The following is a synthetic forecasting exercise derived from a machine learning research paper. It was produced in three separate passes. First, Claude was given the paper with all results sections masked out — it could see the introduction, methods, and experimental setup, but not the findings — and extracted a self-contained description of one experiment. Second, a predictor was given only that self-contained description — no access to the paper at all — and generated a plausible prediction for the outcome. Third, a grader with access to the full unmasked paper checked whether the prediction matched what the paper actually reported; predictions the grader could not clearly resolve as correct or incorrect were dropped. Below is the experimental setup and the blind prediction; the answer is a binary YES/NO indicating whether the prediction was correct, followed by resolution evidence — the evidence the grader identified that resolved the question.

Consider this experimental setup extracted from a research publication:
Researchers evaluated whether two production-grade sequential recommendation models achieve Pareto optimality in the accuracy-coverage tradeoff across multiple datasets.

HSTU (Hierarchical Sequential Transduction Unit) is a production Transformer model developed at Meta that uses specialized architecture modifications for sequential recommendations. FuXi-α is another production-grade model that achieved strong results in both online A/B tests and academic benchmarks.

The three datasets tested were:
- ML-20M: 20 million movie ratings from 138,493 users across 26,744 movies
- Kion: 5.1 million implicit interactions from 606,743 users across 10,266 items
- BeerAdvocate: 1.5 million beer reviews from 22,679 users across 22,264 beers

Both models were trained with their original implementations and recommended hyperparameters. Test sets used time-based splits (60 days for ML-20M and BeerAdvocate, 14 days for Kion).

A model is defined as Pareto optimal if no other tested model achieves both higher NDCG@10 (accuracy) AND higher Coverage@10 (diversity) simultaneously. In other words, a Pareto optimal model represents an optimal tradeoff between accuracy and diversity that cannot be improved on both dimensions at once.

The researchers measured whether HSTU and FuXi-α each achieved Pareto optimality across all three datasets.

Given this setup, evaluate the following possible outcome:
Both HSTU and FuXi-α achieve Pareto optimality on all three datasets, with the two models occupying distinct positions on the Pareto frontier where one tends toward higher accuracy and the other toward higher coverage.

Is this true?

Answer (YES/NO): NO